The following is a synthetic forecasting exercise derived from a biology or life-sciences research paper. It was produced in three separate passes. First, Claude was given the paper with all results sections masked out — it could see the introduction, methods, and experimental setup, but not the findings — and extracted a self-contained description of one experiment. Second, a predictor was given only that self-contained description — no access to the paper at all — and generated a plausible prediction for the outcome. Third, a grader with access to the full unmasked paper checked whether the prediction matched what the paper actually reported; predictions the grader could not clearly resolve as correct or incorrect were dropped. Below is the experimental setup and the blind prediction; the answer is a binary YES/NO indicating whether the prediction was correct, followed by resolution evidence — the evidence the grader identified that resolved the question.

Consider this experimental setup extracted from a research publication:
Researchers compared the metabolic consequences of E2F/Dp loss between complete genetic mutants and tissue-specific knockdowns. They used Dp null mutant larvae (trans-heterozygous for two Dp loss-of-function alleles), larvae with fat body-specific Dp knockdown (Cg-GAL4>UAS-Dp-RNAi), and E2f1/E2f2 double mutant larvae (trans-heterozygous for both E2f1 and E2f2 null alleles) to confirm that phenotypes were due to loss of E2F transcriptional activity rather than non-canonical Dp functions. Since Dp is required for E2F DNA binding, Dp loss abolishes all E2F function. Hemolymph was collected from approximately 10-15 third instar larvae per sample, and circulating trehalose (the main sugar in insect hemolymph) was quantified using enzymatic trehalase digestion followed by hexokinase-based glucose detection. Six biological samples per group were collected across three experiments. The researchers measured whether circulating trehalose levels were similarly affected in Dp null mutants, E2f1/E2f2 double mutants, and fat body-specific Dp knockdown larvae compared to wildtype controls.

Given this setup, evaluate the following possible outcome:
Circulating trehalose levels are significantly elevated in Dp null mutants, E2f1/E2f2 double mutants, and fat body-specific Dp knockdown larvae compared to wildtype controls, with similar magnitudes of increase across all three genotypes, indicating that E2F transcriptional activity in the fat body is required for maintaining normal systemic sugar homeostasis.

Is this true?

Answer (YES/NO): NO